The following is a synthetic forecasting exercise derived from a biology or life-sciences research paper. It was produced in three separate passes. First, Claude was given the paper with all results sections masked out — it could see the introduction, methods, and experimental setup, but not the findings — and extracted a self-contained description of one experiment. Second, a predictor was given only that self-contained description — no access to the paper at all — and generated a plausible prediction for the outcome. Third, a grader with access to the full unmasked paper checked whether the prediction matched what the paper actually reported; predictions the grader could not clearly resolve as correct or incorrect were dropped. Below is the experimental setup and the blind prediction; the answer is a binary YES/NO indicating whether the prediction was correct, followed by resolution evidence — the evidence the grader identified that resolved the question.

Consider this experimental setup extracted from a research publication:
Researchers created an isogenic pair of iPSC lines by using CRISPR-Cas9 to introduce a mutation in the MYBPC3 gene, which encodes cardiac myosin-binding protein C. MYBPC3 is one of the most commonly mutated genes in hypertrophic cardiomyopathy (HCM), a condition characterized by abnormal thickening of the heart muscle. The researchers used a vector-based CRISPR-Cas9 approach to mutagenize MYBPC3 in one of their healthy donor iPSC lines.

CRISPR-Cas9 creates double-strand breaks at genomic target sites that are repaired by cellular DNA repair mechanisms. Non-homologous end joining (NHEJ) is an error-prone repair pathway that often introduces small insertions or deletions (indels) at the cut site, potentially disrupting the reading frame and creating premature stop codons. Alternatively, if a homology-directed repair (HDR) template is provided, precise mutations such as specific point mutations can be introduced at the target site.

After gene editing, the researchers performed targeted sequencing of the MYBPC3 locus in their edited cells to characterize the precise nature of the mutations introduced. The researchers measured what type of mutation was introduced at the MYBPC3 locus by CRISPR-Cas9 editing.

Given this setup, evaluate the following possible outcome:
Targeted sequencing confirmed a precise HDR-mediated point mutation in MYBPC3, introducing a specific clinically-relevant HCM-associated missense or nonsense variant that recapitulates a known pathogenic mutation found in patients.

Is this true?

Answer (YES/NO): NO